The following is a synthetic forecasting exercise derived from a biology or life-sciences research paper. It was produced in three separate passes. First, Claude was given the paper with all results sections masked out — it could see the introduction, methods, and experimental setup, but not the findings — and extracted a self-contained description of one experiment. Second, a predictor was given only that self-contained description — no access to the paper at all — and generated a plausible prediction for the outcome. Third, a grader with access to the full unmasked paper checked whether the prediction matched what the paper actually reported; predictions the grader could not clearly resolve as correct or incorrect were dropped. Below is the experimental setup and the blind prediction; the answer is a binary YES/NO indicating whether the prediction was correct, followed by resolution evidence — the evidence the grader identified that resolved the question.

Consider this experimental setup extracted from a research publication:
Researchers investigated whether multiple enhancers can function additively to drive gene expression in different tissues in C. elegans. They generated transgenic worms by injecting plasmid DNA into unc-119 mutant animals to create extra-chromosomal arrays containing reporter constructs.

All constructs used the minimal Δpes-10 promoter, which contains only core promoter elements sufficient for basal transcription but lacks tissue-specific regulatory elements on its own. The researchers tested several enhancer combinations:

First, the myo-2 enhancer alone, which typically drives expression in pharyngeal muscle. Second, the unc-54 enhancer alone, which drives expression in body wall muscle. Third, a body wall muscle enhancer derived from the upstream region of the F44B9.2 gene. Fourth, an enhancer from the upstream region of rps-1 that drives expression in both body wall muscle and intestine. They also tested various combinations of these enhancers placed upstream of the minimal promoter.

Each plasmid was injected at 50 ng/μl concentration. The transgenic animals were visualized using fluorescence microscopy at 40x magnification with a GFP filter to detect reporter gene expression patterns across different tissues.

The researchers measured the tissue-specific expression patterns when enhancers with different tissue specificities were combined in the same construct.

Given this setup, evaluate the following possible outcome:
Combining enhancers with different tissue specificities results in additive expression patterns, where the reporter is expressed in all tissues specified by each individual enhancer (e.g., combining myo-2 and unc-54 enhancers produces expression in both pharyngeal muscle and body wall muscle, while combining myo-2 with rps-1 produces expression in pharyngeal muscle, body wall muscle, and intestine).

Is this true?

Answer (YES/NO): YES